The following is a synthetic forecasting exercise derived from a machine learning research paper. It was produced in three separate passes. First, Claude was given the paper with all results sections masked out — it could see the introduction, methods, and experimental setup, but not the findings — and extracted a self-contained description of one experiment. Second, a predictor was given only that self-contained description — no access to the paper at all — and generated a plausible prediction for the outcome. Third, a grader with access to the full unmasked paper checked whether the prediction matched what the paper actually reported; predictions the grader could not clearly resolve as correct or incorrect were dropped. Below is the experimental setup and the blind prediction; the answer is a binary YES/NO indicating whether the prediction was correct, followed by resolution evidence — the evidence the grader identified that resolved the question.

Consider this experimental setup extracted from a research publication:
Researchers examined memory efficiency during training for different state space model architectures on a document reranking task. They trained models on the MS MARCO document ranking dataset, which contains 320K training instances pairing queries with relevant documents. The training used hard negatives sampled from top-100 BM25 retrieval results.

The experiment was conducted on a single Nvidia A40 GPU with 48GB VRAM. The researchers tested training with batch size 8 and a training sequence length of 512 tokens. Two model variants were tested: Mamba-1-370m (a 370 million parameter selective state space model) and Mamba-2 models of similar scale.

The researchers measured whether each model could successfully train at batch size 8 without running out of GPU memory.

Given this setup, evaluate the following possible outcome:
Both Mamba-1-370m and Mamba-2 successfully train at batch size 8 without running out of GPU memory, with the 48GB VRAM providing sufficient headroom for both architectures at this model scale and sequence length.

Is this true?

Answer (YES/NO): NO